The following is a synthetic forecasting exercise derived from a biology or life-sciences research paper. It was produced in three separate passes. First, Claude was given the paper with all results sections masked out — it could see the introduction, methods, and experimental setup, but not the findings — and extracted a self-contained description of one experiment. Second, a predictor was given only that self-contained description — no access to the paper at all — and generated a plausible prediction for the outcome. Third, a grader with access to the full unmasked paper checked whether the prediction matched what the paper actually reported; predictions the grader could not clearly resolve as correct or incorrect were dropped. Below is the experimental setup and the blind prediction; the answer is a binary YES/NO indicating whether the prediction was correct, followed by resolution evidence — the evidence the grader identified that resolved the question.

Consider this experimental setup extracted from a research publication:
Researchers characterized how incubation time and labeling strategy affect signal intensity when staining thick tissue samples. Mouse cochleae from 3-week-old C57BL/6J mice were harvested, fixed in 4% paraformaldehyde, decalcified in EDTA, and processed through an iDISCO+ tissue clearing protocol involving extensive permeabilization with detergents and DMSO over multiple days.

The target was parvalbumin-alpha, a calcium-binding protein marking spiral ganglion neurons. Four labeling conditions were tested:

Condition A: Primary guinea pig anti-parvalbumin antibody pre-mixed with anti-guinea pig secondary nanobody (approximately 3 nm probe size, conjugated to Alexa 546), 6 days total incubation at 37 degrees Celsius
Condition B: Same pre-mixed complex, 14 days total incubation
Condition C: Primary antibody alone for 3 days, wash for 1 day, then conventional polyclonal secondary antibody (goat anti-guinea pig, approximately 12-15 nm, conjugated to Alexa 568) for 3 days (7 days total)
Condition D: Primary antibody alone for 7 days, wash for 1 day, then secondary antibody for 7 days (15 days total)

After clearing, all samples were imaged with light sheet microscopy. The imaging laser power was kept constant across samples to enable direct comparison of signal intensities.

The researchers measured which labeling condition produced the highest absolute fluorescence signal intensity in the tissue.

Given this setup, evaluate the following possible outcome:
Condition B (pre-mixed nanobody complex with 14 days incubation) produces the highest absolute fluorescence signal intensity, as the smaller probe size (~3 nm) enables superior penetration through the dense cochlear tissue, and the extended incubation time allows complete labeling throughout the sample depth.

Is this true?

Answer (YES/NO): NO